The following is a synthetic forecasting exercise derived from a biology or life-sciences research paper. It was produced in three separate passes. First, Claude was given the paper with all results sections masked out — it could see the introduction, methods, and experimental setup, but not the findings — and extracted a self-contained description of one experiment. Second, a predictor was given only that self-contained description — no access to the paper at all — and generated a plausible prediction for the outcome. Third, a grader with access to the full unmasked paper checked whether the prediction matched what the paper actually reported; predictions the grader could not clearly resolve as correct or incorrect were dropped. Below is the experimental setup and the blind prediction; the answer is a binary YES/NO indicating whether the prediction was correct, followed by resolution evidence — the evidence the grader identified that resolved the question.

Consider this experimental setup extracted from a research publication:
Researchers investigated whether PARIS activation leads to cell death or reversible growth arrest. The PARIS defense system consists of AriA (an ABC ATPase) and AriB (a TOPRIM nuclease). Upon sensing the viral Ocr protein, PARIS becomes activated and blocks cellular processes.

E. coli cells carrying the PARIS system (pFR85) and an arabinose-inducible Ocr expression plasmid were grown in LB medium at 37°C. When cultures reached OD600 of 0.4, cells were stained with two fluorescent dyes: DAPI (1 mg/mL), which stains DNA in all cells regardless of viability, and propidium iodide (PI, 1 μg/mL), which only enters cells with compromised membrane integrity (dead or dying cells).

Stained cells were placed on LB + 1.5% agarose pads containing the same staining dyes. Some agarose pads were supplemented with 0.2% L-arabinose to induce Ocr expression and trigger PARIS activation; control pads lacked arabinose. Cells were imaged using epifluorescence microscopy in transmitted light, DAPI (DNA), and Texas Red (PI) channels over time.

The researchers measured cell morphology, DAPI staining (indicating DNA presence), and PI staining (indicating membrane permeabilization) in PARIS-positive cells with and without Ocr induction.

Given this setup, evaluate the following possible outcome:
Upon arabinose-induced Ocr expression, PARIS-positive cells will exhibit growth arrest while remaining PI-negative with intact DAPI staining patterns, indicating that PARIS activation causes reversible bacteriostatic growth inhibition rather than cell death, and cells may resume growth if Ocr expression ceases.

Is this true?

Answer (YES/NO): NO